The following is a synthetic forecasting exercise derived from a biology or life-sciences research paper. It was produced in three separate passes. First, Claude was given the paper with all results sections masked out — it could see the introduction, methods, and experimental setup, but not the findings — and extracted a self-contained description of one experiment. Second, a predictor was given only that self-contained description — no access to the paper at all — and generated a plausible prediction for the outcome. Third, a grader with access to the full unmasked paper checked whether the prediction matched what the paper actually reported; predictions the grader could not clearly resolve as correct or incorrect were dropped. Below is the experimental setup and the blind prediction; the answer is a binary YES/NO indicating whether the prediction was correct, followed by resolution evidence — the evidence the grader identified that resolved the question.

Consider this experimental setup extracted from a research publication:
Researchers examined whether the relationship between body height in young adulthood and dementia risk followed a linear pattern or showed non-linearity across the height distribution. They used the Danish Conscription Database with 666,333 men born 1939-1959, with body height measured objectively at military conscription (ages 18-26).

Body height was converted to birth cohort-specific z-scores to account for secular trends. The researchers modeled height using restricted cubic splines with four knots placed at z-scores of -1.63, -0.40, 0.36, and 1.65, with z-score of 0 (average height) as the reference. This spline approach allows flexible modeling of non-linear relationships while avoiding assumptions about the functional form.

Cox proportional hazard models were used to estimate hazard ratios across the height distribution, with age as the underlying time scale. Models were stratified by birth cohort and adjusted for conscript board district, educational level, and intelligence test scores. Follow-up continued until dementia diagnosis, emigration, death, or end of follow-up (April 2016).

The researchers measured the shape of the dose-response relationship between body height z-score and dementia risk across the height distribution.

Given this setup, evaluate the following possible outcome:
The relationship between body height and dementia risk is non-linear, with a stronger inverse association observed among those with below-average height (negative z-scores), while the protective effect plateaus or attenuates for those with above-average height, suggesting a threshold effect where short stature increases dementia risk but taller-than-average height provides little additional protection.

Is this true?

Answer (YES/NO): YES